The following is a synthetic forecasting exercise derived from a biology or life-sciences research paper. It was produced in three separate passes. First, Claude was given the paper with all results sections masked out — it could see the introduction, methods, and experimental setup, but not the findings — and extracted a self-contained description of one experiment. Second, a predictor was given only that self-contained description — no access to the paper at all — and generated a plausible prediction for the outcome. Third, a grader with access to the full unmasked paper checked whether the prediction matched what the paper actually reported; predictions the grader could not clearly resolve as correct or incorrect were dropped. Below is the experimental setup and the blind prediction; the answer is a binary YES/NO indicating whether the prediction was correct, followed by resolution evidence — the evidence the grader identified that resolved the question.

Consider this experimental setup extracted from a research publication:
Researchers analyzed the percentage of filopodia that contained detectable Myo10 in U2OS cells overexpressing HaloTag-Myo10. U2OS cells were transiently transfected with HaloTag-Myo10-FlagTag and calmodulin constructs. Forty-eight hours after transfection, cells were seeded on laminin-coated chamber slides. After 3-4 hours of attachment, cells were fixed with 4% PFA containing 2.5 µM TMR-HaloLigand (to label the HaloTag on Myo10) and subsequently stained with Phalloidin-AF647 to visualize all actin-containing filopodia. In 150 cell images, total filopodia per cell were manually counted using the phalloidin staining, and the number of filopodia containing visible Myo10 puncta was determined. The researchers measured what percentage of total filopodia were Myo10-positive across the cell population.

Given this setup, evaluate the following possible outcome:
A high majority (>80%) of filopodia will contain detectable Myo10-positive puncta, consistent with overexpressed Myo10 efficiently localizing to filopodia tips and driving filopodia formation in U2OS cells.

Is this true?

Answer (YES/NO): YES